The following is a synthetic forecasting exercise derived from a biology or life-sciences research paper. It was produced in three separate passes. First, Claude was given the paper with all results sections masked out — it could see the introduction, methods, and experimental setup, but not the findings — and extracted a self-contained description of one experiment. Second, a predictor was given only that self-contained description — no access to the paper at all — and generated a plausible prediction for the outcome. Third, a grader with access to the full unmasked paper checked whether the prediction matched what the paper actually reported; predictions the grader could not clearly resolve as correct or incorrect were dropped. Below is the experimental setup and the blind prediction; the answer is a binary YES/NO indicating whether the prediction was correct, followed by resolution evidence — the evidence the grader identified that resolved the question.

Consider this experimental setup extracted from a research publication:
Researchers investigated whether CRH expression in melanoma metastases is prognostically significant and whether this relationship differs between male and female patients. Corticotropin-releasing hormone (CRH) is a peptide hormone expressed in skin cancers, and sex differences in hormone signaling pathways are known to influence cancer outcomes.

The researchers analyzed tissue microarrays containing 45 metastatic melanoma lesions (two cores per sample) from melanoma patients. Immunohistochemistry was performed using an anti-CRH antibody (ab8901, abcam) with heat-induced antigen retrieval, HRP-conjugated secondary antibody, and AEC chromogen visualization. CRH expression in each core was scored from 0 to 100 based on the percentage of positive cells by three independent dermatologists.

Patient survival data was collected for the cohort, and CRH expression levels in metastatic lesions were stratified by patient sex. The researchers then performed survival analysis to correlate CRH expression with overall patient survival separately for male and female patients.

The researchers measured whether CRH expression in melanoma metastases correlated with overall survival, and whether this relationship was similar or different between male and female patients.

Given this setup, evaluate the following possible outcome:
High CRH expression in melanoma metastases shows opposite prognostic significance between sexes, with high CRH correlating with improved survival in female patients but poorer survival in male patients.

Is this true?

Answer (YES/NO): NO